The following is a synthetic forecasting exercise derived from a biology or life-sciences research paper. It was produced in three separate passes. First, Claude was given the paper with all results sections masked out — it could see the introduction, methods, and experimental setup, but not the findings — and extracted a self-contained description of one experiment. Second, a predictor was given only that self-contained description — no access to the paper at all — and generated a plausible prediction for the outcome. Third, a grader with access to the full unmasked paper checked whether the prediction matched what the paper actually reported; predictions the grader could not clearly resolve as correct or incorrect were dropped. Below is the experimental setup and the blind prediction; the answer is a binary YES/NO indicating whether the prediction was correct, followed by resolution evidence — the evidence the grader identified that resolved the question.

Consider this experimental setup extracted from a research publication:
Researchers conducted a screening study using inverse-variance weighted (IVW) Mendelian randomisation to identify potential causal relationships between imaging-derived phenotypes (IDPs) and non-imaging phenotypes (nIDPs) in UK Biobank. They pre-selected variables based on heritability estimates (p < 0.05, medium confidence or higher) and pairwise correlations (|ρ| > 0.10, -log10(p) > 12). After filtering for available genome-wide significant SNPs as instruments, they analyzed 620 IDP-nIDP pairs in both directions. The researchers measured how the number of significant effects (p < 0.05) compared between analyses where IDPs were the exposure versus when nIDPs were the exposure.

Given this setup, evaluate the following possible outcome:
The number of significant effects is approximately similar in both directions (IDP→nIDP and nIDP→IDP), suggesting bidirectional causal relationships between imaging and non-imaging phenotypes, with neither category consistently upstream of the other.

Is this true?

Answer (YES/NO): NO